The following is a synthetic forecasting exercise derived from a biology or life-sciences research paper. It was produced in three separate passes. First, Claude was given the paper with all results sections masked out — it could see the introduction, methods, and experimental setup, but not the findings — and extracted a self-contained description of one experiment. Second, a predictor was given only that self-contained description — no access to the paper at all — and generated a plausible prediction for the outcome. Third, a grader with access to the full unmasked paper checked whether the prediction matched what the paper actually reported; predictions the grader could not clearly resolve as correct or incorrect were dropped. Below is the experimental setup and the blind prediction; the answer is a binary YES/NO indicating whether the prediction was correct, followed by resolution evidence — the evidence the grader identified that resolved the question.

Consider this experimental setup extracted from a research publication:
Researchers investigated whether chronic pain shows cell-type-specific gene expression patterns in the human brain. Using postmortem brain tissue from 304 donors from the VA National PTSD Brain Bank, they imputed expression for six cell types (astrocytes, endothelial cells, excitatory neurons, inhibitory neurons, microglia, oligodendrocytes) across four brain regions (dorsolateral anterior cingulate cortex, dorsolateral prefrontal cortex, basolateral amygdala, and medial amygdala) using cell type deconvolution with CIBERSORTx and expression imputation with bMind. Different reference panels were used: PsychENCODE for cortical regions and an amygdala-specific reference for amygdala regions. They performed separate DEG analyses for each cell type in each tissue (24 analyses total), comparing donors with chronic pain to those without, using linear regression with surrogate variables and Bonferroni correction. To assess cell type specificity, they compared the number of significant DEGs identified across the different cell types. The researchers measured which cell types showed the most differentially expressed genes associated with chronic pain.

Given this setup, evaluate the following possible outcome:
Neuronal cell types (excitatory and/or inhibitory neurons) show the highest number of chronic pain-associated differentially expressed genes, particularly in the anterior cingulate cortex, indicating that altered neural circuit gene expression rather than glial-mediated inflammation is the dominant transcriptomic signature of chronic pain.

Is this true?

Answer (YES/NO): NO